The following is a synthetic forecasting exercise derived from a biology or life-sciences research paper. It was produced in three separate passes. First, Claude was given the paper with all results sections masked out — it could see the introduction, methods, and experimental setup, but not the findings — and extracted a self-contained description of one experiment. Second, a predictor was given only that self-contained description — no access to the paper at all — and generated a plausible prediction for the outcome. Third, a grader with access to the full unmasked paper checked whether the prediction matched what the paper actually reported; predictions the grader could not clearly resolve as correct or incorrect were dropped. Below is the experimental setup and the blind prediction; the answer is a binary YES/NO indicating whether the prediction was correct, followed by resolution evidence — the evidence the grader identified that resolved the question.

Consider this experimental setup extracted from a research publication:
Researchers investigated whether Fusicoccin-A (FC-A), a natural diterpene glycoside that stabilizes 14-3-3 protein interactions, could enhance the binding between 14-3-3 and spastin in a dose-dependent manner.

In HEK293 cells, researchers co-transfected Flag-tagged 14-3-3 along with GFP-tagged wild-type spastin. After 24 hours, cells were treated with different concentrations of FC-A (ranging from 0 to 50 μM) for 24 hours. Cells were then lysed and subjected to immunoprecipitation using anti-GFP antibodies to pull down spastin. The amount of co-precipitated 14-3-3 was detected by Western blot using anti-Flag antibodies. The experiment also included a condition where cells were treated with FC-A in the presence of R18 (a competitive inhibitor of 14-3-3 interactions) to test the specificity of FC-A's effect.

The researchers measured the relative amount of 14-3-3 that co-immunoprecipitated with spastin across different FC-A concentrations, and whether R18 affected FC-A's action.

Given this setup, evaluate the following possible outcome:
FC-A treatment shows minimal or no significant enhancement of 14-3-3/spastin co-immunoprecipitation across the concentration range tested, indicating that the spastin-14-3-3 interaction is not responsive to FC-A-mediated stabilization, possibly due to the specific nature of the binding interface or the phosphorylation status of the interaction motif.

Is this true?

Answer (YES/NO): NO